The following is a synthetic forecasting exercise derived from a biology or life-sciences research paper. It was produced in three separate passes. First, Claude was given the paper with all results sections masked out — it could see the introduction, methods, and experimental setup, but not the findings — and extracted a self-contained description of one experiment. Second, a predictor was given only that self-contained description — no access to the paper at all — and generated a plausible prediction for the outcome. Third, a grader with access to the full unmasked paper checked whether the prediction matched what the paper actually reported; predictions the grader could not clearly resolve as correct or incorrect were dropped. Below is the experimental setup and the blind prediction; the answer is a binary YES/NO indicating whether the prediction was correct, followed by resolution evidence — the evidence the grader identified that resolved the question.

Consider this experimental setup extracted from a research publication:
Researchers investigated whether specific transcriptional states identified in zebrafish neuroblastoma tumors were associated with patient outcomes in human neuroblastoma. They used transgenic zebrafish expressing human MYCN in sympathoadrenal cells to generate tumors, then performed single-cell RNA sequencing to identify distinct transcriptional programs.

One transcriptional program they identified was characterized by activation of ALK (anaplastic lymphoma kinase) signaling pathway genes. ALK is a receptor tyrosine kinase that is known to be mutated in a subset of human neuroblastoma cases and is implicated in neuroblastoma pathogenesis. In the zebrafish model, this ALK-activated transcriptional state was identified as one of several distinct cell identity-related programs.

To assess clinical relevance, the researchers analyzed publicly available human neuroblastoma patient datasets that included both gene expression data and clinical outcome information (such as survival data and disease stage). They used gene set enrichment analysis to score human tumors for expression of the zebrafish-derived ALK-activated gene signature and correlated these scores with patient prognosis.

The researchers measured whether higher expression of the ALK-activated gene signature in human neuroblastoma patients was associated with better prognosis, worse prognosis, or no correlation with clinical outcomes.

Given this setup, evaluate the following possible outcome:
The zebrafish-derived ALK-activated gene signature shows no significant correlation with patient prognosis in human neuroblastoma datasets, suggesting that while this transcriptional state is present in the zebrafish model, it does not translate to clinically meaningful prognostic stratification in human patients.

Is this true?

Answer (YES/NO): NO